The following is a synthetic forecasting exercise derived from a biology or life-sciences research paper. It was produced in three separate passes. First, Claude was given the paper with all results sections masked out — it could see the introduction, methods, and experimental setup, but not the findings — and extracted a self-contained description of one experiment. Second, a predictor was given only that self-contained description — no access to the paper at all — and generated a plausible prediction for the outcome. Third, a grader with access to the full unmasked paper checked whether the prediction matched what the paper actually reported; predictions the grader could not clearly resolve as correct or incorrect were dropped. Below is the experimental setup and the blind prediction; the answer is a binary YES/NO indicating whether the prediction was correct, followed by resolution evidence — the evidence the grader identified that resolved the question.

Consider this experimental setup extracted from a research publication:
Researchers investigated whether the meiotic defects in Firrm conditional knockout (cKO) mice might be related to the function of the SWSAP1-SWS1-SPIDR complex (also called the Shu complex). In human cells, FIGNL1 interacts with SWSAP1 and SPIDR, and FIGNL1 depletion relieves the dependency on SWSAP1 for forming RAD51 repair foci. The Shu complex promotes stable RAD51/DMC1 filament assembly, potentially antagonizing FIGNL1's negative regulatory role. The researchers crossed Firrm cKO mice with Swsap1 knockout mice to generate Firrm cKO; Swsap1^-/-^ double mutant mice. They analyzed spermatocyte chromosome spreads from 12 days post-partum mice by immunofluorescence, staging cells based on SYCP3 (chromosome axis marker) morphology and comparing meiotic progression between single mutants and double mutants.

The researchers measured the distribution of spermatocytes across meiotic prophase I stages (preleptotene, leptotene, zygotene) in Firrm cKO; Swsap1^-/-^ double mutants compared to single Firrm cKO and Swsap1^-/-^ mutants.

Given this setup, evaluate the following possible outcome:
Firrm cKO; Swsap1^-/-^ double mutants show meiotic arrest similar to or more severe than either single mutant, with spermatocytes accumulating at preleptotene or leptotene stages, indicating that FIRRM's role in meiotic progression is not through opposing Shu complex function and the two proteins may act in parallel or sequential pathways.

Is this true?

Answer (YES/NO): NO